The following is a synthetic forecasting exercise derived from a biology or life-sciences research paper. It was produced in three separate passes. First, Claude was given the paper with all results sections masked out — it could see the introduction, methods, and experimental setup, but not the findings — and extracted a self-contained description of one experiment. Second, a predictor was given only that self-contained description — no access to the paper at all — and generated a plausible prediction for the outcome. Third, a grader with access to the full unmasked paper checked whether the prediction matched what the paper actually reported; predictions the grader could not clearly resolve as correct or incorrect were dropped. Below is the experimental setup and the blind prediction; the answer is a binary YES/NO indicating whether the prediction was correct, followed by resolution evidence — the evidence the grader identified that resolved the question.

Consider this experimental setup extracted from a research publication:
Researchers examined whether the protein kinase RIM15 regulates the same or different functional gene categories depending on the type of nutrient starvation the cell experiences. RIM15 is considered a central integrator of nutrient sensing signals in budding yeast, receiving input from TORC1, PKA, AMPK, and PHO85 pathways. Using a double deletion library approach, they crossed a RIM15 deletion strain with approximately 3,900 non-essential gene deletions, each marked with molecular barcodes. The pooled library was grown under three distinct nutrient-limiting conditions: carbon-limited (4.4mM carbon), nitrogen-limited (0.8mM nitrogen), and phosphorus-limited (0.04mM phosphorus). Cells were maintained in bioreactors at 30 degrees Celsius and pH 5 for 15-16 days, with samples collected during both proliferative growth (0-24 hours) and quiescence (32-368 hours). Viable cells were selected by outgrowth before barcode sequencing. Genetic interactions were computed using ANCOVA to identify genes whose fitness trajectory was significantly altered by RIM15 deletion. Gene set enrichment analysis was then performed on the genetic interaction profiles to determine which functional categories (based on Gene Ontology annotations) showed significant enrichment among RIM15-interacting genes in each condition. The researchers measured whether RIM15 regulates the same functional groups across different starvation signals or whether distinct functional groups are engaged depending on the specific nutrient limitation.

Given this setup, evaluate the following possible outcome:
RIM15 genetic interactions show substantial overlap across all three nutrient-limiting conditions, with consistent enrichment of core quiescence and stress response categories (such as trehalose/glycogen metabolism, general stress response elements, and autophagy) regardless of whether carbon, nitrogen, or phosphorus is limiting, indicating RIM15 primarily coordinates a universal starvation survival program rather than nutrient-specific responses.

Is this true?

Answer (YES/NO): NO